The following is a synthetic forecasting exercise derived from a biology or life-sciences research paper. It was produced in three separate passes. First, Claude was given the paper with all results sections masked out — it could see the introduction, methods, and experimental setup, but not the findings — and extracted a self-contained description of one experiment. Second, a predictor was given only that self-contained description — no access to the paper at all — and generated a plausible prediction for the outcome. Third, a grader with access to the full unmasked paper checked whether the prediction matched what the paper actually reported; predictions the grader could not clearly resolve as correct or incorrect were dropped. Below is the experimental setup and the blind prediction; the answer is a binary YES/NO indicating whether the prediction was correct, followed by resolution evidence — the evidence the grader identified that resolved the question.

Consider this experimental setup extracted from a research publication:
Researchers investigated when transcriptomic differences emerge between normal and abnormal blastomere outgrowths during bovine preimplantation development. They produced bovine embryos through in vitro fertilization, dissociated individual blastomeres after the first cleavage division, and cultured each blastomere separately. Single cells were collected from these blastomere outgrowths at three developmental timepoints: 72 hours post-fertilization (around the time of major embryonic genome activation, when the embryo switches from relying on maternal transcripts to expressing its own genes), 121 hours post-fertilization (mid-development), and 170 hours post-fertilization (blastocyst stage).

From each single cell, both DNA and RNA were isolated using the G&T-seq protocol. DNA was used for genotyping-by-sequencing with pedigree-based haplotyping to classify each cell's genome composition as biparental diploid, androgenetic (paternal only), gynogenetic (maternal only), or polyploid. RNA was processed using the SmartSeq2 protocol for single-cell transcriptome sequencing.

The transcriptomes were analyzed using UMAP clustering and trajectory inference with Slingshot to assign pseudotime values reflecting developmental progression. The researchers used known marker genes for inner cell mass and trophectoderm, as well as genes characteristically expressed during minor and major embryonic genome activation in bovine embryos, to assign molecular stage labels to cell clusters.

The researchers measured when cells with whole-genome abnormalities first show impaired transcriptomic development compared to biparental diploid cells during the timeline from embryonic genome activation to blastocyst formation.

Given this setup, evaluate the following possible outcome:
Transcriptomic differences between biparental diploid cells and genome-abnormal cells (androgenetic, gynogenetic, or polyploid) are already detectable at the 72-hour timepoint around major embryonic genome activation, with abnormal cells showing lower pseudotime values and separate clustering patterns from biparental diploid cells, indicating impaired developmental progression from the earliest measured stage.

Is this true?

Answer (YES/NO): NO